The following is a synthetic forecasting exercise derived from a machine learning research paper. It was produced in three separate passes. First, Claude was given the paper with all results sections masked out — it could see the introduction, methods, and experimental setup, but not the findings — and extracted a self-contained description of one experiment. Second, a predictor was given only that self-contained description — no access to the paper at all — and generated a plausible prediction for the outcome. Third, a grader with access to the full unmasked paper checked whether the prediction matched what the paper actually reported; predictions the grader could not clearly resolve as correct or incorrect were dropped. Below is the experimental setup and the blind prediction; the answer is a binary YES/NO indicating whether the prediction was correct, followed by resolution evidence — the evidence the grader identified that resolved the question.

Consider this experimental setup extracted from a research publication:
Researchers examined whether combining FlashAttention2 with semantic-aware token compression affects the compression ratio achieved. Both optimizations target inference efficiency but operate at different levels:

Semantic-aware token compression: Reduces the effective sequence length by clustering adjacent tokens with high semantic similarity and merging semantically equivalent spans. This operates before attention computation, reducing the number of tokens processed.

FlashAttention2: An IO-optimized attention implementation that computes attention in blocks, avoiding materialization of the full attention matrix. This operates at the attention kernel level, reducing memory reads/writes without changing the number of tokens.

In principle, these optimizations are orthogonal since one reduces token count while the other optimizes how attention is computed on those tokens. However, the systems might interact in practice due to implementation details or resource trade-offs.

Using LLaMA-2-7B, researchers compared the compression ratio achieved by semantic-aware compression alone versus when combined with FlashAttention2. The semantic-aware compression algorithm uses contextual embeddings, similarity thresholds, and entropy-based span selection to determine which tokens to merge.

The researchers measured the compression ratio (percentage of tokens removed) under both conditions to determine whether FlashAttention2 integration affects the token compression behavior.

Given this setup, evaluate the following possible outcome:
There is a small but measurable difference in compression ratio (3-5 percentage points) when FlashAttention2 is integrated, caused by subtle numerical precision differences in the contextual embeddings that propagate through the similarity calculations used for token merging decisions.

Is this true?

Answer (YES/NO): NO